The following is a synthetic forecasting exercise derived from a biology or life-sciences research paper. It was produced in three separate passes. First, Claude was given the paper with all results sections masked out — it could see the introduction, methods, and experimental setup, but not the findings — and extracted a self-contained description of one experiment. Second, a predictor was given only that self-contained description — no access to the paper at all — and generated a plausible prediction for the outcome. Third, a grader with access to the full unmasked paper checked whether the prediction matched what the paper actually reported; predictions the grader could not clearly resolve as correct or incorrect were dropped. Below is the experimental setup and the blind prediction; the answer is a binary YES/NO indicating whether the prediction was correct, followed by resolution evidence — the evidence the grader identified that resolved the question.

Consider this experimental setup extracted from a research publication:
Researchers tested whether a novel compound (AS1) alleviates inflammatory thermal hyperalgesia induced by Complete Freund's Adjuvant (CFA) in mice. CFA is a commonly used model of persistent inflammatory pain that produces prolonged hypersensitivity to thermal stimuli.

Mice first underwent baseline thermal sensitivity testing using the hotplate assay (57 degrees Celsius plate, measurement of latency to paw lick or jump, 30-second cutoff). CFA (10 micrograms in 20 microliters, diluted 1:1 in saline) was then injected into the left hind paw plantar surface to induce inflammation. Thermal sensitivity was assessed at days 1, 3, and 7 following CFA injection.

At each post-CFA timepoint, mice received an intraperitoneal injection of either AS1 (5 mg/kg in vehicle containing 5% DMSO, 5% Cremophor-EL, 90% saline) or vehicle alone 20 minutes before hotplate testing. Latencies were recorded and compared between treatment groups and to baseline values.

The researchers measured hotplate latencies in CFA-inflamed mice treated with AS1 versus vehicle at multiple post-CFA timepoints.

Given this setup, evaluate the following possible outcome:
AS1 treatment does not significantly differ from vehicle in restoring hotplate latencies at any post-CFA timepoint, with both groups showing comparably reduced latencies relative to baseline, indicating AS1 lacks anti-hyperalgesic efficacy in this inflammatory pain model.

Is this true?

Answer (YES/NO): YES